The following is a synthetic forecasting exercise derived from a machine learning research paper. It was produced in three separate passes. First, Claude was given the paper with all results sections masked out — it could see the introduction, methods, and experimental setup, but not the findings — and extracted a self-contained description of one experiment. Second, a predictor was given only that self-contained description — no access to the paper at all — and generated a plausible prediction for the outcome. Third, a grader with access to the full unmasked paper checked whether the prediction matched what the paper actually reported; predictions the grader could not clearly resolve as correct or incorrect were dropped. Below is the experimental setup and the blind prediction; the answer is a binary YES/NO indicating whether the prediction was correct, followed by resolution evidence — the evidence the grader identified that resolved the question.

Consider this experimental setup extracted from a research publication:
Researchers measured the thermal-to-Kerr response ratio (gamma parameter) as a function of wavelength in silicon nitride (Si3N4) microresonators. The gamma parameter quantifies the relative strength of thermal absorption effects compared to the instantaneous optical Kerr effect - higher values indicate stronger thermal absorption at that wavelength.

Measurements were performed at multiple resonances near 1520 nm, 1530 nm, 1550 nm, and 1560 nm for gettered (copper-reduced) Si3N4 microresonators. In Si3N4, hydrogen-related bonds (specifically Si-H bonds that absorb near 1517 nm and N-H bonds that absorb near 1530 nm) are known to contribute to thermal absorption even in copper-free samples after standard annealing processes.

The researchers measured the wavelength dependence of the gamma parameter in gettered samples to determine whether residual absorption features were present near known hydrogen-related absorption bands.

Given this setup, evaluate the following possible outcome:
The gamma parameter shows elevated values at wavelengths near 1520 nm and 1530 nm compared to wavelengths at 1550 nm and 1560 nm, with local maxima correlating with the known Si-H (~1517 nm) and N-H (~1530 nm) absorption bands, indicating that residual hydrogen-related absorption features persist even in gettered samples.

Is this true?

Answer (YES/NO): YES